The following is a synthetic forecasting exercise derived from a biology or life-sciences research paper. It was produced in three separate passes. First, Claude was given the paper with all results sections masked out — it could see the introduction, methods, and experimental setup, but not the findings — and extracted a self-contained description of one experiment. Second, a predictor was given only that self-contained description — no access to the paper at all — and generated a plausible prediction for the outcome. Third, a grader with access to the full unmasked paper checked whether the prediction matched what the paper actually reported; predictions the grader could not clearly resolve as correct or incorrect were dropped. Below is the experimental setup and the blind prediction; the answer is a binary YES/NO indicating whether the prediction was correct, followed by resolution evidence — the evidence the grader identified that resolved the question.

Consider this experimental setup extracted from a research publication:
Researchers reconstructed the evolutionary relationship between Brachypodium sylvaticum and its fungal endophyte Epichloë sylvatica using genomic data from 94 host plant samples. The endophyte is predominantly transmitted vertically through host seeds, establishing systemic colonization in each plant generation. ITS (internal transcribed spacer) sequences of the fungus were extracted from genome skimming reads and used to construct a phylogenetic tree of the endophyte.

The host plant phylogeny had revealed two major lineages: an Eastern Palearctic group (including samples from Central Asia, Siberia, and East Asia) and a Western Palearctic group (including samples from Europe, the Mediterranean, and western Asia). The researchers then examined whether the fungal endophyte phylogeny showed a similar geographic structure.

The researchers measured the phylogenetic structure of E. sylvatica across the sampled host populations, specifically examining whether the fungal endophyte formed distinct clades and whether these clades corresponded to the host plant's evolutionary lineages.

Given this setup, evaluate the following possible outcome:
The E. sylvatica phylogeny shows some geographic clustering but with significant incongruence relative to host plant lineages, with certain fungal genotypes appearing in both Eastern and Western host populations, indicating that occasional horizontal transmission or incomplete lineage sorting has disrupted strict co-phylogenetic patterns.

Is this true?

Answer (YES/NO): NO